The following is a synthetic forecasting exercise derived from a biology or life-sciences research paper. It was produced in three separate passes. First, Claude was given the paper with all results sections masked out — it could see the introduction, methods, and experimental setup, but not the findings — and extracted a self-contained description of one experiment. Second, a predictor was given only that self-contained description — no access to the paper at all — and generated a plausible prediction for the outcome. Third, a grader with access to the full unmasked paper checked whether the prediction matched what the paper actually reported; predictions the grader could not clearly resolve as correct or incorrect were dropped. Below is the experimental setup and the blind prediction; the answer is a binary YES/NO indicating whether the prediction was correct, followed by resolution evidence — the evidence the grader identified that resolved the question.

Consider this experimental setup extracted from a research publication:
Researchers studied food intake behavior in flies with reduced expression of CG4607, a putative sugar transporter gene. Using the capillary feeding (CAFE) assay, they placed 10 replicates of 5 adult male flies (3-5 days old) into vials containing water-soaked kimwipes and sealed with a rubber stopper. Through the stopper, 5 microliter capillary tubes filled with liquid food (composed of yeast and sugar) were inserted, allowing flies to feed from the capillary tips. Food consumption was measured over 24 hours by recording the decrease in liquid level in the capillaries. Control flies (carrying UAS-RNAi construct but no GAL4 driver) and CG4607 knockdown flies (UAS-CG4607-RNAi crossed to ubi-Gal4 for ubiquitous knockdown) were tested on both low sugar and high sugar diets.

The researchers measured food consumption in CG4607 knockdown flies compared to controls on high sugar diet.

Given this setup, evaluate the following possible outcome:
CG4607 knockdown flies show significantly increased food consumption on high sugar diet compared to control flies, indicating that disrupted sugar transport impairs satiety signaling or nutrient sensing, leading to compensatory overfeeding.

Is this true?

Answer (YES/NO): YES